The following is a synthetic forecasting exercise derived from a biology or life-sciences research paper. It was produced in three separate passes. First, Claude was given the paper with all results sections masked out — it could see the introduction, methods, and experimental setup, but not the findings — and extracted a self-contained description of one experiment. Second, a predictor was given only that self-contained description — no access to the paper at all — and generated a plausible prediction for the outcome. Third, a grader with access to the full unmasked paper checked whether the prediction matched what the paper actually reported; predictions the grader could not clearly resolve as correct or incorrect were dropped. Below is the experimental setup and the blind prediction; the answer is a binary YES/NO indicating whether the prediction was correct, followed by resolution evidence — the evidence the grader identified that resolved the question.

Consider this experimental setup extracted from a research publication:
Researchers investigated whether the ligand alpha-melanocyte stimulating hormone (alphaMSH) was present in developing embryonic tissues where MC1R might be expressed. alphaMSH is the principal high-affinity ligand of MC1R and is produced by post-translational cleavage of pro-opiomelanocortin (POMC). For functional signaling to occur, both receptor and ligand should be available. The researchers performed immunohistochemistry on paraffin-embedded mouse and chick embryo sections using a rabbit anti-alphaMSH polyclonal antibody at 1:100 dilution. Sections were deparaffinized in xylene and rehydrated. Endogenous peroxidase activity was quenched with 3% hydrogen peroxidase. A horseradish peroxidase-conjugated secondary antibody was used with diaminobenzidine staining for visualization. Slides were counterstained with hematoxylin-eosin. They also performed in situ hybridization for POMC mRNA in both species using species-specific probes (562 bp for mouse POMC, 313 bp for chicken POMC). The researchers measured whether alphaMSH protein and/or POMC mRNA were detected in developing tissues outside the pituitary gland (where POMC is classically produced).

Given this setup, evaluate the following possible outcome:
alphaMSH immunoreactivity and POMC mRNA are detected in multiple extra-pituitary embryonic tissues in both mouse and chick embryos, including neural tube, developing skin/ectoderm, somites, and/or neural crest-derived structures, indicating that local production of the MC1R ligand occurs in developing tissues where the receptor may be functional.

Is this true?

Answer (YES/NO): YES